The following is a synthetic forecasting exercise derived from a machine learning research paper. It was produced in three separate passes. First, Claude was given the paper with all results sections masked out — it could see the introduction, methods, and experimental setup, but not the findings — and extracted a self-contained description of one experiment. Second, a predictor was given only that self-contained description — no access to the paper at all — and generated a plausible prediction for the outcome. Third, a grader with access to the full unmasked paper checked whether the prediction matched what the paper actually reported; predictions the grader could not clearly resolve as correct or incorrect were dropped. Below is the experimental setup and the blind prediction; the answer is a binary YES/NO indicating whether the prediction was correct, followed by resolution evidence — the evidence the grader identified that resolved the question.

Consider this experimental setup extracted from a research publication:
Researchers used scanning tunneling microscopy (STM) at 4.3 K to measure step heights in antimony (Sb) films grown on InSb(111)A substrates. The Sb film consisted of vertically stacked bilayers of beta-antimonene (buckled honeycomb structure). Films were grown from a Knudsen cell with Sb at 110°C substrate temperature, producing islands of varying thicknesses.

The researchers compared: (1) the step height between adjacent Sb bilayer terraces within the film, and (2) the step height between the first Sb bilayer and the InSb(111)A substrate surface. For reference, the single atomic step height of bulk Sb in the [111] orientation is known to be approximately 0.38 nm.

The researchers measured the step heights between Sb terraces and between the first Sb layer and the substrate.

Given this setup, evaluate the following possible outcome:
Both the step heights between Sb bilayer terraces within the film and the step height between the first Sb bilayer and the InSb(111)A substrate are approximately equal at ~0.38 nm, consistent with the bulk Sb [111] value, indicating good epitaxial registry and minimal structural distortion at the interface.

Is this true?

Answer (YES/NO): NO